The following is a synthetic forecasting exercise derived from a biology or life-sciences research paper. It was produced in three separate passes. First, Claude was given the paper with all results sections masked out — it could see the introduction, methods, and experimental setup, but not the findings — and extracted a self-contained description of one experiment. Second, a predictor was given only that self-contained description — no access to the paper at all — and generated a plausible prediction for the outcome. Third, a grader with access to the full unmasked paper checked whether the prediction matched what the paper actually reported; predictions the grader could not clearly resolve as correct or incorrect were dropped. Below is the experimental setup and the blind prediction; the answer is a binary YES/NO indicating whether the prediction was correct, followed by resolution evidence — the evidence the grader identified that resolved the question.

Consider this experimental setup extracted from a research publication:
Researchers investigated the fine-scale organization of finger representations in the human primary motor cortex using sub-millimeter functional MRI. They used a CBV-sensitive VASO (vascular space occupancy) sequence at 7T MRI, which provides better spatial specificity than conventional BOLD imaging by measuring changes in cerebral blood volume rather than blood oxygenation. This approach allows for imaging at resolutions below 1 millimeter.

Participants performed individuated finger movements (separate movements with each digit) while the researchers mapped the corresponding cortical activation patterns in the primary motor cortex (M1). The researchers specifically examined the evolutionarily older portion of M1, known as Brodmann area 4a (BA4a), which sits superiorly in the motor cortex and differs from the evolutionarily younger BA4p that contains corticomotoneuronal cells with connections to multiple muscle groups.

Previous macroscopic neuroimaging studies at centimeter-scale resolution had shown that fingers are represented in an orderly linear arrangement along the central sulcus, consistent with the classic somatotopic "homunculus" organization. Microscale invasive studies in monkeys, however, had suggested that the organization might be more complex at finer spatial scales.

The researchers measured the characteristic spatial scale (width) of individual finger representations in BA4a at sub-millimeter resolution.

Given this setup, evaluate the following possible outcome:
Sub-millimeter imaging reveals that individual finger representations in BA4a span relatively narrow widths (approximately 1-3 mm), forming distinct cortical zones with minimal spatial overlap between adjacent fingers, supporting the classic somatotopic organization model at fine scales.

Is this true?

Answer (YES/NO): NO